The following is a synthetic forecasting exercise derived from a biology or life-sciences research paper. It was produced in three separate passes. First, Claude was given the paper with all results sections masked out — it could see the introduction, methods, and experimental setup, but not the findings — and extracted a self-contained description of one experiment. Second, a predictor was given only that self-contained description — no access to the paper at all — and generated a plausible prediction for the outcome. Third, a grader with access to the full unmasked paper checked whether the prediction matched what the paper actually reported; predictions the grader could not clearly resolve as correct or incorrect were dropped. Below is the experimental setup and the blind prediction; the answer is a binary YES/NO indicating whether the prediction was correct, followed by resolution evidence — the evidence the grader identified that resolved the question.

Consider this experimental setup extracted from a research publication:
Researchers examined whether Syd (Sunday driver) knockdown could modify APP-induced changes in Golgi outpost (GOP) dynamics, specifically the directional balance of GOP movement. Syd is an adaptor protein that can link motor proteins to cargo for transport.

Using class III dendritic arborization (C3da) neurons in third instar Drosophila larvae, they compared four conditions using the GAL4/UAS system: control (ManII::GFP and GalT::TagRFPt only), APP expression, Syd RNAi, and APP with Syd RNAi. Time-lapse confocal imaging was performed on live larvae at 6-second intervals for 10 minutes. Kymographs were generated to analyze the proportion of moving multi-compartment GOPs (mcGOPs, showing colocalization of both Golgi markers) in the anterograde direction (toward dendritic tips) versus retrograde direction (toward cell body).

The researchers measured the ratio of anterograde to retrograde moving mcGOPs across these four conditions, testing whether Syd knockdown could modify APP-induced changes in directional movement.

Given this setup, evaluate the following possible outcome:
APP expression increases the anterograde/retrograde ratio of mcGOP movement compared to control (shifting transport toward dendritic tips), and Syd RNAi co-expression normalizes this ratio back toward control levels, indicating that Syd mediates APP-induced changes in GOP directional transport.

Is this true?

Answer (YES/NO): YES